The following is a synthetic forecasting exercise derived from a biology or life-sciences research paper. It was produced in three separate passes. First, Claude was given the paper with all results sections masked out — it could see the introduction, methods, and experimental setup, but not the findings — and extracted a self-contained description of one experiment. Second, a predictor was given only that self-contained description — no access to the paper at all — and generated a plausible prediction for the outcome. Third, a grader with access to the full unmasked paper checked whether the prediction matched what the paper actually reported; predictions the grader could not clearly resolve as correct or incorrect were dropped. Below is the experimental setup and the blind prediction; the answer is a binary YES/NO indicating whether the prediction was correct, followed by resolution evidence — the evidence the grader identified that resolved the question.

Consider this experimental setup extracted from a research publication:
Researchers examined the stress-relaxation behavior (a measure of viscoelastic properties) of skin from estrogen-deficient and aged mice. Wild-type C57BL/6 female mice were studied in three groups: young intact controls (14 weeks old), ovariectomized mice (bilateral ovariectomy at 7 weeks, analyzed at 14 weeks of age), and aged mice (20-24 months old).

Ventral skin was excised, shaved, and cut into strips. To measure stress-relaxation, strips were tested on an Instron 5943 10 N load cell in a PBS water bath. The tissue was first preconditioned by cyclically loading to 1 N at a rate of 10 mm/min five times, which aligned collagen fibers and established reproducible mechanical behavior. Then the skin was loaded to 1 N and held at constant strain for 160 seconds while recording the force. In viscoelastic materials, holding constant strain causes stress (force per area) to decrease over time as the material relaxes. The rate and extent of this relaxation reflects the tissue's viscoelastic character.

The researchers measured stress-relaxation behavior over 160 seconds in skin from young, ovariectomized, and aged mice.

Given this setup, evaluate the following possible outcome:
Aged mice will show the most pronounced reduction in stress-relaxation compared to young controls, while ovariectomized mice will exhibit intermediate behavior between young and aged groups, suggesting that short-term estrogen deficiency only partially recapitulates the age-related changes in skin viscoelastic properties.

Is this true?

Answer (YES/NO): NO